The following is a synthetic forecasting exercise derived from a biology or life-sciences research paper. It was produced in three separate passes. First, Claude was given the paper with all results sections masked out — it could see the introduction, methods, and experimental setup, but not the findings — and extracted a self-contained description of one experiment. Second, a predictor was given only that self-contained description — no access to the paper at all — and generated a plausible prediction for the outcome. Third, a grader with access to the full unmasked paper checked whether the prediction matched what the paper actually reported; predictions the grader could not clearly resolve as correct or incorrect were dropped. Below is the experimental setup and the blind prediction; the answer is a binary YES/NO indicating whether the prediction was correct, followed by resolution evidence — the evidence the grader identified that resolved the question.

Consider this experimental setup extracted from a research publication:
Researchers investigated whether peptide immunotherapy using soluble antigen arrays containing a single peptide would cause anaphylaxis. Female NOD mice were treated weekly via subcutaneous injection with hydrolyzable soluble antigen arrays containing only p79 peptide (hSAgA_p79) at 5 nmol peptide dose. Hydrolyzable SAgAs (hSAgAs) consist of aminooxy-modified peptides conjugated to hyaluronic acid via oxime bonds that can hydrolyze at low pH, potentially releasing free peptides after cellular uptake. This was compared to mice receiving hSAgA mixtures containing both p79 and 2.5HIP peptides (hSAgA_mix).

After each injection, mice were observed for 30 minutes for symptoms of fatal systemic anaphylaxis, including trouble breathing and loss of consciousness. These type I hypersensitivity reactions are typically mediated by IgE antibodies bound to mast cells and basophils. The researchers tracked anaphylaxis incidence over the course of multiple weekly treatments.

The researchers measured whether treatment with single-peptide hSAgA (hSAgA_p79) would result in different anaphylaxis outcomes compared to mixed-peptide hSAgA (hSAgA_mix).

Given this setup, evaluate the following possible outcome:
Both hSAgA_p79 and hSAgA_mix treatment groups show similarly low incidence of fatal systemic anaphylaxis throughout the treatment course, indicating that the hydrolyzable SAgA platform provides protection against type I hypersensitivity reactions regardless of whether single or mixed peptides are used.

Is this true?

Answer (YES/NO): NO